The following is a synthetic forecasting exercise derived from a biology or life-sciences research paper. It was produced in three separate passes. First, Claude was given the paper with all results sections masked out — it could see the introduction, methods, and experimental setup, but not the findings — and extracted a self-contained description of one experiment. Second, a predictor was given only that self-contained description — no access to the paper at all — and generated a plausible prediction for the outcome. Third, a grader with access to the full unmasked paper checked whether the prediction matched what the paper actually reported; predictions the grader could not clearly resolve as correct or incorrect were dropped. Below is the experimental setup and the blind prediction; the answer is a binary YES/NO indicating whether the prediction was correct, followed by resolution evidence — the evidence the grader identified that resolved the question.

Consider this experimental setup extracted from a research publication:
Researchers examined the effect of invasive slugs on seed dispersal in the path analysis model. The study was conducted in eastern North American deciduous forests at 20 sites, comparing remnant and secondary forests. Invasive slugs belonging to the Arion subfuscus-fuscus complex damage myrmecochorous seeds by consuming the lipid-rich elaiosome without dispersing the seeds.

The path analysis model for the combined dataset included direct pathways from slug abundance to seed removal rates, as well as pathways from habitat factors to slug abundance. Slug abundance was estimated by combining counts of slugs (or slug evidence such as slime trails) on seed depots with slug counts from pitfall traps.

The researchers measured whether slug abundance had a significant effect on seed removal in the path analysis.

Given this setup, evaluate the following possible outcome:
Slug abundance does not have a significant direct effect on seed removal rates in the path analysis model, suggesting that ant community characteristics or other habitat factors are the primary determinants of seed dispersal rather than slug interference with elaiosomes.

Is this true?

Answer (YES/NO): NO